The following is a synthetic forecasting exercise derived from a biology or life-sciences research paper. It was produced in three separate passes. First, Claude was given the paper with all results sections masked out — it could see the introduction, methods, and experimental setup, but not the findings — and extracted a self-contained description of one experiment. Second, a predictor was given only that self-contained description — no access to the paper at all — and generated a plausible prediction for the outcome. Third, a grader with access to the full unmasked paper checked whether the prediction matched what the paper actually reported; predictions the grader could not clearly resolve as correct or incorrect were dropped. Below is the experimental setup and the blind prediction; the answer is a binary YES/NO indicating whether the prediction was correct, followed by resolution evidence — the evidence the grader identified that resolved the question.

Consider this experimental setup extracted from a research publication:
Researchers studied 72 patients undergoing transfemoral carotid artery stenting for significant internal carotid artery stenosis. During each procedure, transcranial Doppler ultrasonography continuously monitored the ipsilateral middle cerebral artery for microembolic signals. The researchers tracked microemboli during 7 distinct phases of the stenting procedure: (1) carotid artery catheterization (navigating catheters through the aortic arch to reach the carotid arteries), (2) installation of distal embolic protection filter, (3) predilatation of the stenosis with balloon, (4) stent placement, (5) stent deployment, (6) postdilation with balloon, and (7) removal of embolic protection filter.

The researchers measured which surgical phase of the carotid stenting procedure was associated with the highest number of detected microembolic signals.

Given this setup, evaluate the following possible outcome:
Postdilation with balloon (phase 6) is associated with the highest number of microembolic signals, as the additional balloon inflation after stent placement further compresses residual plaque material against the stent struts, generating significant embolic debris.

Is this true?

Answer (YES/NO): NO